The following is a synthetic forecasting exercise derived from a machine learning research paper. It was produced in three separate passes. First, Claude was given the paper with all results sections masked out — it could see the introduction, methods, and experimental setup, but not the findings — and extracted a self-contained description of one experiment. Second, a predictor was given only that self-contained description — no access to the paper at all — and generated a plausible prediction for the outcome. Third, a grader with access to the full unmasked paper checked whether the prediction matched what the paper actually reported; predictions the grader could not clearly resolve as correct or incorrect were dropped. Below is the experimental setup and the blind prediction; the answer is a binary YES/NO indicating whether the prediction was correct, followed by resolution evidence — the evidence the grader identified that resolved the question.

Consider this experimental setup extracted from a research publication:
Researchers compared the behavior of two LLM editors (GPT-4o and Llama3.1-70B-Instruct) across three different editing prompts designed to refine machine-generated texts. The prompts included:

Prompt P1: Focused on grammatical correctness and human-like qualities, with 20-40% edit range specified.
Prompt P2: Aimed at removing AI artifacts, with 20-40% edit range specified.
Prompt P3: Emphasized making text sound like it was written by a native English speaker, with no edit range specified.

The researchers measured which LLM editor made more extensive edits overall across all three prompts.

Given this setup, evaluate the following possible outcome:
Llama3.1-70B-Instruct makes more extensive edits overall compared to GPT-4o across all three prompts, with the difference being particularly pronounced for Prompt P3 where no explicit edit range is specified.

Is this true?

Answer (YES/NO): NO